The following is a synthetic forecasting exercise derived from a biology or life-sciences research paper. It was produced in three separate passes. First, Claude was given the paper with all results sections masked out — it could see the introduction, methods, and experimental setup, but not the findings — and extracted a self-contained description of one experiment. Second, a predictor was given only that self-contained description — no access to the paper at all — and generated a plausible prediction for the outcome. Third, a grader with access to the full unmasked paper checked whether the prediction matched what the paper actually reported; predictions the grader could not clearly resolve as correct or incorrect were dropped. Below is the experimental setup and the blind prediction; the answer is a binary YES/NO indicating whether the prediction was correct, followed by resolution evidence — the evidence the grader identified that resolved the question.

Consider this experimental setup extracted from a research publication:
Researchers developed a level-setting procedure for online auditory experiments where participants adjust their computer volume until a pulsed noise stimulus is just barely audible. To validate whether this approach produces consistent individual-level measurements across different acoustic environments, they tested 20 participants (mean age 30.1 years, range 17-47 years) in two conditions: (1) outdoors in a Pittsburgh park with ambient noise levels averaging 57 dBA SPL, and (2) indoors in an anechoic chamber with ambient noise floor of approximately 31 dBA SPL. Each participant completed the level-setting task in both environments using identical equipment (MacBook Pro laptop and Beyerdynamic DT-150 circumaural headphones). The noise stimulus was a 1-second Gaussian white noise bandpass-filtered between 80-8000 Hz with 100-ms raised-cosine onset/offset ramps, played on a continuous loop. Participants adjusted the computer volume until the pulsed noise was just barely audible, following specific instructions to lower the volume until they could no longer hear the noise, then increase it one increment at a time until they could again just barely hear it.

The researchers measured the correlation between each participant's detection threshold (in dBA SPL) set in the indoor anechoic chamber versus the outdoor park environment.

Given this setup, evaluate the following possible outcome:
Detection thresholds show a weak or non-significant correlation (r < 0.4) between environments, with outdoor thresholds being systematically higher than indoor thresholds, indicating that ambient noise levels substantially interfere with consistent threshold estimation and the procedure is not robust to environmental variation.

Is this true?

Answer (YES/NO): NO